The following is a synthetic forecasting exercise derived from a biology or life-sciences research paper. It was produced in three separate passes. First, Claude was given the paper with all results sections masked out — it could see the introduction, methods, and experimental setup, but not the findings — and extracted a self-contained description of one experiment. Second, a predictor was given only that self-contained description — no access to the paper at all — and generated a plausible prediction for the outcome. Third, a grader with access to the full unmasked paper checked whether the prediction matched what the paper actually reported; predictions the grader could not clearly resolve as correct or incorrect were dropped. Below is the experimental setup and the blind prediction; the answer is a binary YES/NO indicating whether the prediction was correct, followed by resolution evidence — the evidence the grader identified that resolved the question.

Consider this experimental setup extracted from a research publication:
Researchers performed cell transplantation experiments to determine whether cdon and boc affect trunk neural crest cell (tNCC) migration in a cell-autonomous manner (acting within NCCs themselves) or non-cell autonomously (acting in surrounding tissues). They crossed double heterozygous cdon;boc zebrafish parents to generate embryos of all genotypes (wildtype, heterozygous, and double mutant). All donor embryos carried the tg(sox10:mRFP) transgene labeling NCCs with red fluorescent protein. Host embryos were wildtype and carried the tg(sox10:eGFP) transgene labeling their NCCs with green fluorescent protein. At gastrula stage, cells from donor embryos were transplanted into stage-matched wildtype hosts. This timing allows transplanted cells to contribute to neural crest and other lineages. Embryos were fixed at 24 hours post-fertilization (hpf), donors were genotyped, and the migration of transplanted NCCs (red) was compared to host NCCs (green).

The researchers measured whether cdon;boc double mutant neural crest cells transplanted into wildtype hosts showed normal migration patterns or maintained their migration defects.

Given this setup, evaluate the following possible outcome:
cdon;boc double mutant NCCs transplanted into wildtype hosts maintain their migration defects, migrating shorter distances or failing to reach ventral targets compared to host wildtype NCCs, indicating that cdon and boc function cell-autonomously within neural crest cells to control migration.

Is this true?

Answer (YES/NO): NO